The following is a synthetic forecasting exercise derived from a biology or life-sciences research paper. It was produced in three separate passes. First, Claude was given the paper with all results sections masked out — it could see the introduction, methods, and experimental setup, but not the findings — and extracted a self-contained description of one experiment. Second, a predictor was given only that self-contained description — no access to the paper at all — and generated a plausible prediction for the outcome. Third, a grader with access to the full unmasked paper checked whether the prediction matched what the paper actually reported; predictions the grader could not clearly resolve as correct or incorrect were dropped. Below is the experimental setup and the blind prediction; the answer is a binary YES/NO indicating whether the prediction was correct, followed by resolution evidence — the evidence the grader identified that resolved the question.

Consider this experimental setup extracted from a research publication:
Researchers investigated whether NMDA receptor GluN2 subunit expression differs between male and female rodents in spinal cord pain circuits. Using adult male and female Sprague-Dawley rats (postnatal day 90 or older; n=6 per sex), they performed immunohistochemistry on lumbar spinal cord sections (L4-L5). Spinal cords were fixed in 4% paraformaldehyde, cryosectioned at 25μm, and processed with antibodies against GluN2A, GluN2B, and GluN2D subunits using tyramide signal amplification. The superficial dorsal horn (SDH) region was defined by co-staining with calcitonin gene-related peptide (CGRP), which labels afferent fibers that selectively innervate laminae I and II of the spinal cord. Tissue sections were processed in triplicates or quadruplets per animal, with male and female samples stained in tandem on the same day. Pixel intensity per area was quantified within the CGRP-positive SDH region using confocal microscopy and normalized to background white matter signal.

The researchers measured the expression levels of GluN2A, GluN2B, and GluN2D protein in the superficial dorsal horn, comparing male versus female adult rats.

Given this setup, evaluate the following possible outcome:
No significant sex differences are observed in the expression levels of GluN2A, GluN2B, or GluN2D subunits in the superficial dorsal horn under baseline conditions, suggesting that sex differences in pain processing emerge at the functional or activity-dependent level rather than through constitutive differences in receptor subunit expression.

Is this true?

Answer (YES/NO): YES